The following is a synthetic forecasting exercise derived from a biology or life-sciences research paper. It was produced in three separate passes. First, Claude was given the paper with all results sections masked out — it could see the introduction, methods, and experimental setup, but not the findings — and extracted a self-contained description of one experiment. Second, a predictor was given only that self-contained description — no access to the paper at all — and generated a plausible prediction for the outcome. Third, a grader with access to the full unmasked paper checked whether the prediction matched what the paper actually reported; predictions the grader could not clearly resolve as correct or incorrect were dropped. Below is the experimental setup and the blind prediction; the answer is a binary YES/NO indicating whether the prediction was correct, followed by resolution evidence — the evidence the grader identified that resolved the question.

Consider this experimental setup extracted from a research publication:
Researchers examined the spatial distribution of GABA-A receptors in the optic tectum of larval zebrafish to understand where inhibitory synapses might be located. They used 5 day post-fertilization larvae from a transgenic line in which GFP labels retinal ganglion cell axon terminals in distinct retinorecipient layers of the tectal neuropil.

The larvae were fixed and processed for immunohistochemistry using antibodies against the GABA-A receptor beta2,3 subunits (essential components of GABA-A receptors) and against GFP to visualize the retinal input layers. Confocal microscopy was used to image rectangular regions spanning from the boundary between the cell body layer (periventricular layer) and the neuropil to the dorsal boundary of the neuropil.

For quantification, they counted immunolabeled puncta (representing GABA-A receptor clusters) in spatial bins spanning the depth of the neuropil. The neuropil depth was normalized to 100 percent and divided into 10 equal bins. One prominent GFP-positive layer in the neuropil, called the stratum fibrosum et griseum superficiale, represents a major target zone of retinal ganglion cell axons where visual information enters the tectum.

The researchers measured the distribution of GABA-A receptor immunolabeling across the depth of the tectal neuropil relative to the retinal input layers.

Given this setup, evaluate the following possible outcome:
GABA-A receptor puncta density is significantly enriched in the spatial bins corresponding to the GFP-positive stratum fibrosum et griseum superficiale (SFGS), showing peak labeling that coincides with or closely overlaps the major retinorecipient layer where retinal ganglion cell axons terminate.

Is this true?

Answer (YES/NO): NO